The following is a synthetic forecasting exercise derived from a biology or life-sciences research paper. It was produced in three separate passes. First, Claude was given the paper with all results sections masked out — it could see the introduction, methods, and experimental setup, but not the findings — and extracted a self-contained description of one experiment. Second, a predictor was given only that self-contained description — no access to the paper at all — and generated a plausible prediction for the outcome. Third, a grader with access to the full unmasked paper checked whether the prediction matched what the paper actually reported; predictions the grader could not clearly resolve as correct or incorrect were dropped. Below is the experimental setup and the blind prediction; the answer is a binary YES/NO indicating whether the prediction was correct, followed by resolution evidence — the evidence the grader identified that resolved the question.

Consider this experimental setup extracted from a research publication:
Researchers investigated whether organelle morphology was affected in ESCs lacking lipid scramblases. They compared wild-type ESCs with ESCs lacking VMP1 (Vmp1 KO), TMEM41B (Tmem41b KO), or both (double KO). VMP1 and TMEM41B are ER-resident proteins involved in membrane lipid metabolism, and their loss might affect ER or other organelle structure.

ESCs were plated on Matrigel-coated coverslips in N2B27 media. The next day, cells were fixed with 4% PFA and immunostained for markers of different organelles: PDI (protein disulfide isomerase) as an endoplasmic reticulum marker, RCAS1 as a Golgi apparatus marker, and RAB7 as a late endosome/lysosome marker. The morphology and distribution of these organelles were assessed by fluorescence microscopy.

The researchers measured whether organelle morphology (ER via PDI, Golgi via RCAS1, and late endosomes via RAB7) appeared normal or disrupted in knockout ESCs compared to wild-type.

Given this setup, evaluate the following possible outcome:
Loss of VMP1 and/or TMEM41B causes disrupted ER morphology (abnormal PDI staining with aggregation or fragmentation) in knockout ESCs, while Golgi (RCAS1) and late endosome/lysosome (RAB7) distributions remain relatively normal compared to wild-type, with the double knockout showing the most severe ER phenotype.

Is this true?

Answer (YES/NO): NO